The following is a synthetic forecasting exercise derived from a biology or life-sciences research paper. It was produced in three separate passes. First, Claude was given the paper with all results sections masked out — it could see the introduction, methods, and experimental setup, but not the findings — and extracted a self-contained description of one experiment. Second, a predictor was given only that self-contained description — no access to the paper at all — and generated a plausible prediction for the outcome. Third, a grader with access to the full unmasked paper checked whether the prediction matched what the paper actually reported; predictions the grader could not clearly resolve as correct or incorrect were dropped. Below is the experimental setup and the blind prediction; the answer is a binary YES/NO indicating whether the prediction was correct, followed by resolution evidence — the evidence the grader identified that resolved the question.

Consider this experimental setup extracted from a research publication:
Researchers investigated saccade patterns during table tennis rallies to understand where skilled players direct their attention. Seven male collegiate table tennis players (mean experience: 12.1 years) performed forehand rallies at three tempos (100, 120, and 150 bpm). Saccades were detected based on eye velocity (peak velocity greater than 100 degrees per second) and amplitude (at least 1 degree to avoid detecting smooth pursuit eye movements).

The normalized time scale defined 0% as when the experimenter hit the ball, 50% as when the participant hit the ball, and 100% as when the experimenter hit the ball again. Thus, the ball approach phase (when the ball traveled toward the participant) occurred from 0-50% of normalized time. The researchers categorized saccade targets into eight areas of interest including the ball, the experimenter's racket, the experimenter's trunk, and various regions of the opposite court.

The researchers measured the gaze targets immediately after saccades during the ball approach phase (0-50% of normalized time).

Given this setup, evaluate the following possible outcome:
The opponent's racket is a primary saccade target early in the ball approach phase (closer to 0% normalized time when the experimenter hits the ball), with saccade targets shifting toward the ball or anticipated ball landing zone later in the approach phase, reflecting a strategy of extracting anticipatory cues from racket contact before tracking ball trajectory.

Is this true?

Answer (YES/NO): NO